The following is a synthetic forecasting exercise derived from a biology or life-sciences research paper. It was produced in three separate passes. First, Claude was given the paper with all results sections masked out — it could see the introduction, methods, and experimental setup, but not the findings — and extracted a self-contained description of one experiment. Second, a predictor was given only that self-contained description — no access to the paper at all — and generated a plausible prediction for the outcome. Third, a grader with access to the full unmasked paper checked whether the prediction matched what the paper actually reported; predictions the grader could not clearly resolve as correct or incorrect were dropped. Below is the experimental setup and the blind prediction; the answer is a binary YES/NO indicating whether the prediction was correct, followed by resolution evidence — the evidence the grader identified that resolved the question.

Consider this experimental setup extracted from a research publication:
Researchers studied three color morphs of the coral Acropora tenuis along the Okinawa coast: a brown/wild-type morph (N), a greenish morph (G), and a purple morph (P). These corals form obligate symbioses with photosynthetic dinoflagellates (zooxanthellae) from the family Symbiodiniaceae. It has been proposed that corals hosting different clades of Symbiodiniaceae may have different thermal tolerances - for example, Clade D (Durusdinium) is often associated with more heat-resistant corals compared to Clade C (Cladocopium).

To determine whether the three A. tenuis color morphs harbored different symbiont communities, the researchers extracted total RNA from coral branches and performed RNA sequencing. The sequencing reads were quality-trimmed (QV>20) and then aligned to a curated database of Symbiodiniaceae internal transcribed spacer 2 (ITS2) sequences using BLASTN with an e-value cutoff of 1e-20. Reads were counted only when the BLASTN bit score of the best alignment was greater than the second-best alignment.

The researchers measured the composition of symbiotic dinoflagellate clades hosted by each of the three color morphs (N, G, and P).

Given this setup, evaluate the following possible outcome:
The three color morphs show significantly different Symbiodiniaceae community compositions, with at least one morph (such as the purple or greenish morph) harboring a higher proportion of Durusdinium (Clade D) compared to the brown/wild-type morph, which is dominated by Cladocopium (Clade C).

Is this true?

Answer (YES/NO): NO